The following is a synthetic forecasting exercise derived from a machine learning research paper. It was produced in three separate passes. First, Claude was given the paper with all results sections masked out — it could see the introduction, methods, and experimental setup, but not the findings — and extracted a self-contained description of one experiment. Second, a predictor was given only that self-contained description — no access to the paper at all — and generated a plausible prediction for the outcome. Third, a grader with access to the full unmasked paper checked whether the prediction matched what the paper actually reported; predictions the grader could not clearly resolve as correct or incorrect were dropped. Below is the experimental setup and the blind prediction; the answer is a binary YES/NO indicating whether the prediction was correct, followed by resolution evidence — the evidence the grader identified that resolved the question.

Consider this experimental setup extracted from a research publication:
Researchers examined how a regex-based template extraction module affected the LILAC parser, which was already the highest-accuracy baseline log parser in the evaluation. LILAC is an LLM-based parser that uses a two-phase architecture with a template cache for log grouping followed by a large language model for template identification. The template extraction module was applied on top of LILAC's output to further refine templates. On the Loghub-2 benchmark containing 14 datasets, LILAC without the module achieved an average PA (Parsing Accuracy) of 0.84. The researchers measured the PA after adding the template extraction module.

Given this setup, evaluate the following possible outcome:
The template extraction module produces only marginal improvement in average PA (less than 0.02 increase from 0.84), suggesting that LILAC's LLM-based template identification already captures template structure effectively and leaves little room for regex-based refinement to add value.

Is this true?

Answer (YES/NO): NO